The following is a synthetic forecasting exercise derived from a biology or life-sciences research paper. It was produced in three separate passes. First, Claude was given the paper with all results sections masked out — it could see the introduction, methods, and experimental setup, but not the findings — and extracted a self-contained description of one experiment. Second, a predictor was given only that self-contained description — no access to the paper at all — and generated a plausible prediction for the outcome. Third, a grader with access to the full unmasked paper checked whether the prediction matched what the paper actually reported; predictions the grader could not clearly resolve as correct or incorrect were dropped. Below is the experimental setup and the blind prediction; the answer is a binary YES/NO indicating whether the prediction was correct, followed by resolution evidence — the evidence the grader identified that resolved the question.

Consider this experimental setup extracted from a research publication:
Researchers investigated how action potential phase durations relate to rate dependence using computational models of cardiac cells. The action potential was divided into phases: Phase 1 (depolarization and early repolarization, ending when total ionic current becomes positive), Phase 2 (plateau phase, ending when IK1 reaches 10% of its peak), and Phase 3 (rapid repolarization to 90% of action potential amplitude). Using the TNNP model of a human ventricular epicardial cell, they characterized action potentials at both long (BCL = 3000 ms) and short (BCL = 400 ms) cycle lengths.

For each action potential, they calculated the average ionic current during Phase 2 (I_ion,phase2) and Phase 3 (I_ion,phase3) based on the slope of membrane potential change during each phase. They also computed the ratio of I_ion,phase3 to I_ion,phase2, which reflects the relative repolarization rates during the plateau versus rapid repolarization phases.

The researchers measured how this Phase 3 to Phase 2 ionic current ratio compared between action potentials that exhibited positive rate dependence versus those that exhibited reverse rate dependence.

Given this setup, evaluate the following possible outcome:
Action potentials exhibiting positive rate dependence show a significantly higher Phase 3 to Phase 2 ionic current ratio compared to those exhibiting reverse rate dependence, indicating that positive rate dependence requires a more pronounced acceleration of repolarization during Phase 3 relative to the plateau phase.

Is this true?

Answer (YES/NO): NO